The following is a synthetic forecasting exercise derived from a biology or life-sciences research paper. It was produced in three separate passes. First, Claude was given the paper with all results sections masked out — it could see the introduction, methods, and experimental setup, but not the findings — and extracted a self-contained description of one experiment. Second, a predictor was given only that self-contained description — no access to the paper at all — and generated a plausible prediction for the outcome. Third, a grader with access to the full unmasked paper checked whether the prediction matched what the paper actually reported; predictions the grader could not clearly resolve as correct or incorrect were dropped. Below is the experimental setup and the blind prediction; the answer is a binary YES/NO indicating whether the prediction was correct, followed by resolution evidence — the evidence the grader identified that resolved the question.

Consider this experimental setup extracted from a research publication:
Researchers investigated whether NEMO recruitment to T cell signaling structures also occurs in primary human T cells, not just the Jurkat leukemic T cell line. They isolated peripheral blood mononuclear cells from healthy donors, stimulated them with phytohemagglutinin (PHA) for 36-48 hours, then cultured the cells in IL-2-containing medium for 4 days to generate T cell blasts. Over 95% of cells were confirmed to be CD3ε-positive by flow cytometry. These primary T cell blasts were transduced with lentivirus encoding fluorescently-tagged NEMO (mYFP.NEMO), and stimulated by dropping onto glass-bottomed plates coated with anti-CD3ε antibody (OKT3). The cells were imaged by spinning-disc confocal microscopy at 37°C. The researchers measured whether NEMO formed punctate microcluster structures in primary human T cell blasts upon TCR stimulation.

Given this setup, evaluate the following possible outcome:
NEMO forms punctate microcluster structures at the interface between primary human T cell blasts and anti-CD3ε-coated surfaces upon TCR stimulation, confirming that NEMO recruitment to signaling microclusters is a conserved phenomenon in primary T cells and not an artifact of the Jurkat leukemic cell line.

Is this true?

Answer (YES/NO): YES